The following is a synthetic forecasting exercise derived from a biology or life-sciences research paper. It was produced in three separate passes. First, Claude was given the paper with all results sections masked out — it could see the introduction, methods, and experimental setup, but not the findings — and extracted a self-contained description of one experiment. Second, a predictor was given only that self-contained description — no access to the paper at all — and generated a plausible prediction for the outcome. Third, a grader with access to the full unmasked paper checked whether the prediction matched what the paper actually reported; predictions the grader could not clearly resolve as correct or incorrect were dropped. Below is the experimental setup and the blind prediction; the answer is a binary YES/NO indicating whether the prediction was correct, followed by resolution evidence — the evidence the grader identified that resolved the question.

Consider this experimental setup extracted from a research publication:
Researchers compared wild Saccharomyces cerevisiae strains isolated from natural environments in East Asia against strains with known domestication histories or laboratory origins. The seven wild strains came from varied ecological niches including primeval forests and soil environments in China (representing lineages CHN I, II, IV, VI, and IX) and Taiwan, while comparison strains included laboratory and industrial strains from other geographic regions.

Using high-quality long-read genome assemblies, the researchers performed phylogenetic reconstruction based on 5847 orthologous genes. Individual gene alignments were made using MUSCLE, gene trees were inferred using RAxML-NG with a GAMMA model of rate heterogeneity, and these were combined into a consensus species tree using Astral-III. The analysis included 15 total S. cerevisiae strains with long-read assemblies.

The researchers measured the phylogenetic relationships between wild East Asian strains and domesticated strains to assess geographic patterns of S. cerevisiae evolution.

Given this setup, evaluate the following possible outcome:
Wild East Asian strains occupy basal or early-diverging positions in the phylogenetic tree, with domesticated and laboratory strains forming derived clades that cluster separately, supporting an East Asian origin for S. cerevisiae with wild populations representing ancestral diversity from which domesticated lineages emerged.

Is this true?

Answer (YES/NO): YES